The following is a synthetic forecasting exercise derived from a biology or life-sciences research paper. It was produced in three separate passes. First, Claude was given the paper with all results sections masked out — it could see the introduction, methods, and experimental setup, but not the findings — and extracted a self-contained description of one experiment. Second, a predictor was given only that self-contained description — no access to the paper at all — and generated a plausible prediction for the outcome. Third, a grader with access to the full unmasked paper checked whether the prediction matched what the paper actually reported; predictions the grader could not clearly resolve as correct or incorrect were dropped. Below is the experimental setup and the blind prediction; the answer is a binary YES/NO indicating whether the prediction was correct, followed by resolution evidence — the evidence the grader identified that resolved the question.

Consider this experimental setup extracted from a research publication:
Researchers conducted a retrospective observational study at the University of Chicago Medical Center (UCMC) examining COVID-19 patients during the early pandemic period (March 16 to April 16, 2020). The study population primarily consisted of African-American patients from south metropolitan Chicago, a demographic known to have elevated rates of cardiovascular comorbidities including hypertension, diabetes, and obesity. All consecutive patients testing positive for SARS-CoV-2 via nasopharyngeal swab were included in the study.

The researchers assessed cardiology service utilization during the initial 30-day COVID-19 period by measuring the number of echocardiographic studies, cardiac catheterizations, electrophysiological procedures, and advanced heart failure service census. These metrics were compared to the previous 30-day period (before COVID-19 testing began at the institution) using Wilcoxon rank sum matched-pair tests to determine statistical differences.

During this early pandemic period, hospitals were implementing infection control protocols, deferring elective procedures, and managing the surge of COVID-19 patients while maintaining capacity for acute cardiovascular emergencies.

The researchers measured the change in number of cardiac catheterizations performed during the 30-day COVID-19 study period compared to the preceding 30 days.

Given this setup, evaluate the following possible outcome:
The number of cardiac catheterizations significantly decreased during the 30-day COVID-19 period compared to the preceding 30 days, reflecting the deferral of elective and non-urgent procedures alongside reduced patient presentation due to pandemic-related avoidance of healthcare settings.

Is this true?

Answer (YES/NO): YES